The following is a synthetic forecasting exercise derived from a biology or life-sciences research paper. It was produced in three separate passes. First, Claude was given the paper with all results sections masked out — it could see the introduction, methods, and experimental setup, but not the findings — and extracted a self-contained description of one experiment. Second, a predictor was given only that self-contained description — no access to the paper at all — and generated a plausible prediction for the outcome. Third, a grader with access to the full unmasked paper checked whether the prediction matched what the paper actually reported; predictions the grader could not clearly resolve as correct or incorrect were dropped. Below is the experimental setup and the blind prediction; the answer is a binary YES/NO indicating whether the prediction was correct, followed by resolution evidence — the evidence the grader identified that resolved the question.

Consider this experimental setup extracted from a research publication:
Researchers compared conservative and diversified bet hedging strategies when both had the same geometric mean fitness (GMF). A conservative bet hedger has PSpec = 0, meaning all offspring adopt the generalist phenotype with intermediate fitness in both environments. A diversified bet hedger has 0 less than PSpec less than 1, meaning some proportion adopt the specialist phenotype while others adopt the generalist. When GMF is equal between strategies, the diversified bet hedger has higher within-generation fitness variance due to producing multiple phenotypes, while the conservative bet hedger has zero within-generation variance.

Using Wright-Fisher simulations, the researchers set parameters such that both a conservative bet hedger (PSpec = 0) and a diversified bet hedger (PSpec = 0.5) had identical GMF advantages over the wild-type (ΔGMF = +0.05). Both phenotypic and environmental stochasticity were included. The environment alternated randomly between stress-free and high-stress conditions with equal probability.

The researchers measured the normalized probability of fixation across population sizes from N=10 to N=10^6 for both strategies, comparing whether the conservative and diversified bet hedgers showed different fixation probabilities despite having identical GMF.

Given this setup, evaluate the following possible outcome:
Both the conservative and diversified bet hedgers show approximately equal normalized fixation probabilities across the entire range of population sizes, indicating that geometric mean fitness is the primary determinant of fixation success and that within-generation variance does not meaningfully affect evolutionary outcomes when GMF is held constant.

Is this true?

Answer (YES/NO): NO